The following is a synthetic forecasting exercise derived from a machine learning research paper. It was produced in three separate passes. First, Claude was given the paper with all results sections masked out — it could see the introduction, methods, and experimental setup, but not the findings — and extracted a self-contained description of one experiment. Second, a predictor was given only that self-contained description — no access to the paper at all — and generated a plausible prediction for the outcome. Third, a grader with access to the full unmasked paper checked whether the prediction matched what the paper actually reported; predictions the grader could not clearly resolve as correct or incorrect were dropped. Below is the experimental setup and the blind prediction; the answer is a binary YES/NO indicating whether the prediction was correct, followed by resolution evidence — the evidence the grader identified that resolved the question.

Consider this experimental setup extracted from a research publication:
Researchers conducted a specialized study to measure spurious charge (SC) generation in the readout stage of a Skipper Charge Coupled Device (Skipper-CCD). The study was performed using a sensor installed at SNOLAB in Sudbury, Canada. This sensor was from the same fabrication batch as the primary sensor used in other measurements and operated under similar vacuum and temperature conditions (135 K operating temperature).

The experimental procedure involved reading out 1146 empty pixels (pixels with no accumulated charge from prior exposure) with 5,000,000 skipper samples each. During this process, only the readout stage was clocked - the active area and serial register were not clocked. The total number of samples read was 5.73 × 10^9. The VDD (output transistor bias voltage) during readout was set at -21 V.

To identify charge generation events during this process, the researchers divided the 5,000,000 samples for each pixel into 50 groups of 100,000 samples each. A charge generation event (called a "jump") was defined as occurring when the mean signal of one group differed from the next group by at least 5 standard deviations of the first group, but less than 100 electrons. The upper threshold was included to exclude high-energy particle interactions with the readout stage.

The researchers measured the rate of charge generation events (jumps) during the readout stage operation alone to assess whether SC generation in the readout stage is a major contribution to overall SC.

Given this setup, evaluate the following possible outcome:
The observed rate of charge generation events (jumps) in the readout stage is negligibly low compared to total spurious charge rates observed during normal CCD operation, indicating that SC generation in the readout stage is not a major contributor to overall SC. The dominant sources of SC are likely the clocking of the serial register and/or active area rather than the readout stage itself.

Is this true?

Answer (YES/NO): YES